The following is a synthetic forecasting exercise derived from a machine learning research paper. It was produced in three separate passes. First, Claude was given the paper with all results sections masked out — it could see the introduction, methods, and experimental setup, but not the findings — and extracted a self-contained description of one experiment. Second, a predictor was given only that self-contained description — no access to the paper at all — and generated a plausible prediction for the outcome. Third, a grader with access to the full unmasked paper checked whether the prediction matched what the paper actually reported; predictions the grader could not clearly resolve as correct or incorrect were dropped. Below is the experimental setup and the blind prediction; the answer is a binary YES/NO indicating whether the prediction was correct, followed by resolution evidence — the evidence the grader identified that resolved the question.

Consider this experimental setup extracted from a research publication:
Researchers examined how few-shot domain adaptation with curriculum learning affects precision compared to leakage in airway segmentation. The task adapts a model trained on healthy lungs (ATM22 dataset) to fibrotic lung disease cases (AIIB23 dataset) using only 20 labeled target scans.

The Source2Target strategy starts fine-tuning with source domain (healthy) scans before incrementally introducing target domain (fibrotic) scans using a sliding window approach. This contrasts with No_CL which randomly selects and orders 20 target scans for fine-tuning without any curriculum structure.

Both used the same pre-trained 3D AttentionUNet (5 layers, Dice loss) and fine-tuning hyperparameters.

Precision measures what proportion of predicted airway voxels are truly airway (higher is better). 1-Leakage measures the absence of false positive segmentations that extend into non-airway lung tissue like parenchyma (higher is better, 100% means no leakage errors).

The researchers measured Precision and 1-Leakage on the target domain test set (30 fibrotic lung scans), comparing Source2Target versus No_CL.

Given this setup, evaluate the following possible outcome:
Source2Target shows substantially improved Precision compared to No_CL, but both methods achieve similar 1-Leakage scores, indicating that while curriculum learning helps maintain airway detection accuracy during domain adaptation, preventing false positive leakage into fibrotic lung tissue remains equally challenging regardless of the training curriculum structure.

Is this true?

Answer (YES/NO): NO